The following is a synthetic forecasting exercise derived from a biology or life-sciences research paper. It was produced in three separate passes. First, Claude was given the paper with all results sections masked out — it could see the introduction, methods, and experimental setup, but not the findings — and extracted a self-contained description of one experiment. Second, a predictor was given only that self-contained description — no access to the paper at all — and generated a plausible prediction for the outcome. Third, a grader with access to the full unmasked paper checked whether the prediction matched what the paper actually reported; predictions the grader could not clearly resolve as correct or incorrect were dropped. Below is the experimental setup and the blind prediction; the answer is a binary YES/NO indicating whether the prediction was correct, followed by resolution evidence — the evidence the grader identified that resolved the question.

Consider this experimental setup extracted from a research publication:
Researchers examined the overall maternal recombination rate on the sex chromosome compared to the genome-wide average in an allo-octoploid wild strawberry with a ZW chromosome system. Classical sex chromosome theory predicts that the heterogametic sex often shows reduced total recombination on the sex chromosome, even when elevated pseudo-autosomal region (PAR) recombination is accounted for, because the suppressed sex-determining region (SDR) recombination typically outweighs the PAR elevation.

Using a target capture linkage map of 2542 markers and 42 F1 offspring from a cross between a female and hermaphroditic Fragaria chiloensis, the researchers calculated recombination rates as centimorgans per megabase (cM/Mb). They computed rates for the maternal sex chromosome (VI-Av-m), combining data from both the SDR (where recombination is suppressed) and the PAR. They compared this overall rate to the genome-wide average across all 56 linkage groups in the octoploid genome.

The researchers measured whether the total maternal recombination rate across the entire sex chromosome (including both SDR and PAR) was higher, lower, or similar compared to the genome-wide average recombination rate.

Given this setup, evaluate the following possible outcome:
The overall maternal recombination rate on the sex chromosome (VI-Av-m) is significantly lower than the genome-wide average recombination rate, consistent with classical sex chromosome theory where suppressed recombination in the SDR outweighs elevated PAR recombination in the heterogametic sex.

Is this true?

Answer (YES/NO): NO